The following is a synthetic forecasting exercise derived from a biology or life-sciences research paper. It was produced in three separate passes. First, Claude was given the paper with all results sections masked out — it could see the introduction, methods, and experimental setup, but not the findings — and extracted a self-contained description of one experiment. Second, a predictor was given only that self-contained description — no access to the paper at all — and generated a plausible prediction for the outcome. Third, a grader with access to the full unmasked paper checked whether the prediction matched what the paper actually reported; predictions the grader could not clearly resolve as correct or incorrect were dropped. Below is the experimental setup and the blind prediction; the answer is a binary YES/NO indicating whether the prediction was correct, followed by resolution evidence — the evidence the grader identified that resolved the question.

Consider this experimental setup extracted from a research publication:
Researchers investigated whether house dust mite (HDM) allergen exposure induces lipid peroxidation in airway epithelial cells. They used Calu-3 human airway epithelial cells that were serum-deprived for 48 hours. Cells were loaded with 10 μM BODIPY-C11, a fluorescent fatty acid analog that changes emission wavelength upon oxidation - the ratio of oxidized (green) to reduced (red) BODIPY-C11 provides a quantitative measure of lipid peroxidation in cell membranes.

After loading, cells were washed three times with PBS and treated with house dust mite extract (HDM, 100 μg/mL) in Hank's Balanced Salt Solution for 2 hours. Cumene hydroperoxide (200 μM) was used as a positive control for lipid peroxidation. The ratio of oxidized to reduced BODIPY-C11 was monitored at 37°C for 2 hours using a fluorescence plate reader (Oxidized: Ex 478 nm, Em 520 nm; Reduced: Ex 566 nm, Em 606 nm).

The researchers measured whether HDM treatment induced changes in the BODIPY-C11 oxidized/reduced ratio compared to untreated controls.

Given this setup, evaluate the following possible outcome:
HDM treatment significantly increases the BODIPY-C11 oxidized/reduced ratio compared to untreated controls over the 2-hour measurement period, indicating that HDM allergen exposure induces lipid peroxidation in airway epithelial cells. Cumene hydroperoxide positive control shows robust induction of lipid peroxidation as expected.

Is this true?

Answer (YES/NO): NO